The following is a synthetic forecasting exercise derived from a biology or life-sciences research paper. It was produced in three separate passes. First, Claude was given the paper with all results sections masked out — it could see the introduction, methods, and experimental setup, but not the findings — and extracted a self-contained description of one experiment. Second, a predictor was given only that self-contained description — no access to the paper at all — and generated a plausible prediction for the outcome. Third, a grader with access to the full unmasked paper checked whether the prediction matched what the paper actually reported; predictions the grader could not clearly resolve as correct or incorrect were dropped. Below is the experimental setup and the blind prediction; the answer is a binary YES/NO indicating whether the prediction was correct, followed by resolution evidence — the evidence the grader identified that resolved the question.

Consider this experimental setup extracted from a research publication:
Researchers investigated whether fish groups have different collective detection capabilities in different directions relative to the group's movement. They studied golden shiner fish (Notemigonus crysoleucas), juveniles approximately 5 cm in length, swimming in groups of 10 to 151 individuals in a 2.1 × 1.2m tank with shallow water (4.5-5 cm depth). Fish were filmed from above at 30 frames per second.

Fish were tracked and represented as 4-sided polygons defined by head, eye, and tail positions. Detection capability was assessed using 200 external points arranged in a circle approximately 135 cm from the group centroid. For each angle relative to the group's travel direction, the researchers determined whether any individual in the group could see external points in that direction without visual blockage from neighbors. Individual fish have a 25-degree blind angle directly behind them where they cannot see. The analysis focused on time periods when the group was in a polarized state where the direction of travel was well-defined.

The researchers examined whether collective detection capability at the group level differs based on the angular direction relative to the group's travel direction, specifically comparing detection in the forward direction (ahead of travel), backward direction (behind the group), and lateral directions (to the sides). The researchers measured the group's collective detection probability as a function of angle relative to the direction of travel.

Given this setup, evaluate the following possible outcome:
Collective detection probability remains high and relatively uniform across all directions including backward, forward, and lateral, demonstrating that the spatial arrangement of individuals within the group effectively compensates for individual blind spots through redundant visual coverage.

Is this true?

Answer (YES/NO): NO